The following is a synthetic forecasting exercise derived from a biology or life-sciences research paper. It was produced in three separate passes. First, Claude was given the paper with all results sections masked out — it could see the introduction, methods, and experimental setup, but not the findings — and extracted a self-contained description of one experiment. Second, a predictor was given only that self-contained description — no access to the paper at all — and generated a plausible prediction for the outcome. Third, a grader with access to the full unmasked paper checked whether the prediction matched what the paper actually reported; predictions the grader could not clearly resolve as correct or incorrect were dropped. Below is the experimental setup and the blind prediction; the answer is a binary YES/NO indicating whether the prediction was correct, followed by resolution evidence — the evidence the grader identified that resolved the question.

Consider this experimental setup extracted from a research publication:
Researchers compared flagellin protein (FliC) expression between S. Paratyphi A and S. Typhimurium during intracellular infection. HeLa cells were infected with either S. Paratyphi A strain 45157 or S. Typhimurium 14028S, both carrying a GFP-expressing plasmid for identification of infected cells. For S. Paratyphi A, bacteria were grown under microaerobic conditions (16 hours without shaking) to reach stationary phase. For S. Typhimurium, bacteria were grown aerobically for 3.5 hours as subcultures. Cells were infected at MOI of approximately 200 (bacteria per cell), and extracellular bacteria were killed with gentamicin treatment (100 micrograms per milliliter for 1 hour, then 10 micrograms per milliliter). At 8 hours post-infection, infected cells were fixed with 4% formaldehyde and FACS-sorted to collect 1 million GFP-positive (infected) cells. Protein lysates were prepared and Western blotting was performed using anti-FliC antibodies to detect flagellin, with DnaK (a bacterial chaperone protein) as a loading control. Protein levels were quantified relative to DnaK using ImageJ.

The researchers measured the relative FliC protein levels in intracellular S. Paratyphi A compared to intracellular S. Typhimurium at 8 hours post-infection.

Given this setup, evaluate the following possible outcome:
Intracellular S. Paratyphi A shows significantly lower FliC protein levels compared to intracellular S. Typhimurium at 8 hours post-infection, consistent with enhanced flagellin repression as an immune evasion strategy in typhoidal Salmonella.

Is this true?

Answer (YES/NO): NO